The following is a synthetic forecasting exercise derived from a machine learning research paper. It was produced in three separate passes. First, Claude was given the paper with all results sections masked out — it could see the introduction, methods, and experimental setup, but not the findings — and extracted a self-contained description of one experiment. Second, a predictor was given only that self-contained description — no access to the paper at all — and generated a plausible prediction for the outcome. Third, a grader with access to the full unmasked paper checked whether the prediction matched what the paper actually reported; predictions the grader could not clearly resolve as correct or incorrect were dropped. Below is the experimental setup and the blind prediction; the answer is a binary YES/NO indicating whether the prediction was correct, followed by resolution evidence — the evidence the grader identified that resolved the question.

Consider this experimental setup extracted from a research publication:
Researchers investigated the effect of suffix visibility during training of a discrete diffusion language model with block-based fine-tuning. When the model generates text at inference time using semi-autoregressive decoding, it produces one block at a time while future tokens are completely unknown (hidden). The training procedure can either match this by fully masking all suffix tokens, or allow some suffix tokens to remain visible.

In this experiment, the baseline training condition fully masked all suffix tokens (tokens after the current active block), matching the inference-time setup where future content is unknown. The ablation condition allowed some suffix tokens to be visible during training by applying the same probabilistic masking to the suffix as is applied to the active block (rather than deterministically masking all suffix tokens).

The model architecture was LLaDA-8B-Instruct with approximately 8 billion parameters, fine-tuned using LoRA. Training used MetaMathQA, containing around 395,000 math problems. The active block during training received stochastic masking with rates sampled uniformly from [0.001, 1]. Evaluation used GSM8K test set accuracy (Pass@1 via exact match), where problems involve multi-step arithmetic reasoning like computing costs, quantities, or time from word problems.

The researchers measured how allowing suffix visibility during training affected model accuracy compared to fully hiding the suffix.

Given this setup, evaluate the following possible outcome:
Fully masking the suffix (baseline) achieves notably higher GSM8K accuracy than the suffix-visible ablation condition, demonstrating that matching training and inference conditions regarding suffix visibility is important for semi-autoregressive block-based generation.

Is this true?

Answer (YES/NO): YES